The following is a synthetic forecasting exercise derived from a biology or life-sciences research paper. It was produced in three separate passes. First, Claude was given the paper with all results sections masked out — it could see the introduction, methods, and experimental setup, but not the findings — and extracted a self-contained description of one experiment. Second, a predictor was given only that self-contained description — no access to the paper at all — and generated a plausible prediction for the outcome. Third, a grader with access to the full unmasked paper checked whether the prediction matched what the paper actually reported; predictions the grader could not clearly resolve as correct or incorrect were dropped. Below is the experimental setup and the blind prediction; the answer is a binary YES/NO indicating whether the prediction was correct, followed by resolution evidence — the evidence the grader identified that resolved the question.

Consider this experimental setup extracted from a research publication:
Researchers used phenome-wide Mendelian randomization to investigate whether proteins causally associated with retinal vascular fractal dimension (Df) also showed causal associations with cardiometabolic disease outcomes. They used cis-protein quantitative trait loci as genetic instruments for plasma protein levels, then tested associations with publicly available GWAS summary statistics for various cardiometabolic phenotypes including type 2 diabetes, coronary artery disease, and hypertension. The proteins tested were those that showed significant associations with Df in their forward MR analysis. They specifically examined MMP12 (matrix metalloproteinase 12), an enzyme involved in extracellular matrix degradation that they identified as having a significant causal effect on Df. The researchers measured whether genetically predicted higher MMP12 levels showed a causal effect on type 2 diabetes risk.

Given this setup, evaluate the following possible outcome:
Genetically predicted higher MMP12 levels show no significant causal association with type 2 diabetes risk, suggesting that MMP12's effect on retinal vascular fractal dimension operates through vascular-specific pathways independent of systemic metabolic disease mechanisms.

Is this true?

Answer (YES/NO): NO